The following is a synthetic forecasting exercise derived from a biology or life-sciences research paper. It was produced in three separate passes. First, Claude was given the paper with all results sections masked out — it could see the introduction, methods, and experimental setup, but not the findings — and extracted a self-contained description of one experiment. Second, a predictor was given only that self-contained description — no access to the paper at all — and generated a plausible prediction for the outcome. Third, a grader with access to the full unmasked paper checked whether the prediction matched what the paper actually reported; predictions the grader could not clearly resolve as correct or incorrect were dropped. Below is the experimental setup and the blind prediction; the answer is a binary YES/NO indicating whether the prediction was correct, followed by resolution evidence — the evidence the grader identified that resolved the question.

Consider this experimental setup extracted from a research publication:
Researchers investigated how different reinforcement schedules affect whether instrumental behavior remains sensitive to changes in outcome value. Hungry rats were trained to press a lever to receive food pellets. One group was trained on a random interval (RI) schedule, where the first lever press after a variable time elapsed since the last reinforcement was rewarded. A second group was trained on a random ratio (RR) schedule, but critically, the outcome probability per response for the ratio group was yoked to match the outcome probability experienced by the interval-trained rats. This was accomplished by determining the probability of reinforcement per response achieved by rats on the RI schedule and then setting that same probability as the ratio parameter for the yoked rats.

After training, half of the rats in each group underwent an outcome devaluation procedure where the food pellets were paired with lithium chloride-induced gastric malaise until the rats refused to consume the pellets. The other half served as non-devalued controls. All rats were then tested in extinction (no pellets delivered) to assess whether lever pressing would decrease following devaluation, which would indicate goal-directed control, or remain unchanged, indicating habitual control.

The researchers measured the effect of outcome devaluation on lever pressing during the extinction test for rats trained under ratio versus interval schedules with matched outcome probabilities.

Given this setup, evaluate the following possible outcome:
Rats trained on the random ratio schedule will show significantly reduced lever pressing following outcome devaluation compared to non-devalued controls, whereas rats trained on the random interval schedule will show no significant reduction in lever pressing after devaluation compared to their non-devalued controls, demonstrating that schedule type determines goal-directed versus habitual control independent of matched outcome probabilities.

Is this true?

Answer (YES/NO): YES